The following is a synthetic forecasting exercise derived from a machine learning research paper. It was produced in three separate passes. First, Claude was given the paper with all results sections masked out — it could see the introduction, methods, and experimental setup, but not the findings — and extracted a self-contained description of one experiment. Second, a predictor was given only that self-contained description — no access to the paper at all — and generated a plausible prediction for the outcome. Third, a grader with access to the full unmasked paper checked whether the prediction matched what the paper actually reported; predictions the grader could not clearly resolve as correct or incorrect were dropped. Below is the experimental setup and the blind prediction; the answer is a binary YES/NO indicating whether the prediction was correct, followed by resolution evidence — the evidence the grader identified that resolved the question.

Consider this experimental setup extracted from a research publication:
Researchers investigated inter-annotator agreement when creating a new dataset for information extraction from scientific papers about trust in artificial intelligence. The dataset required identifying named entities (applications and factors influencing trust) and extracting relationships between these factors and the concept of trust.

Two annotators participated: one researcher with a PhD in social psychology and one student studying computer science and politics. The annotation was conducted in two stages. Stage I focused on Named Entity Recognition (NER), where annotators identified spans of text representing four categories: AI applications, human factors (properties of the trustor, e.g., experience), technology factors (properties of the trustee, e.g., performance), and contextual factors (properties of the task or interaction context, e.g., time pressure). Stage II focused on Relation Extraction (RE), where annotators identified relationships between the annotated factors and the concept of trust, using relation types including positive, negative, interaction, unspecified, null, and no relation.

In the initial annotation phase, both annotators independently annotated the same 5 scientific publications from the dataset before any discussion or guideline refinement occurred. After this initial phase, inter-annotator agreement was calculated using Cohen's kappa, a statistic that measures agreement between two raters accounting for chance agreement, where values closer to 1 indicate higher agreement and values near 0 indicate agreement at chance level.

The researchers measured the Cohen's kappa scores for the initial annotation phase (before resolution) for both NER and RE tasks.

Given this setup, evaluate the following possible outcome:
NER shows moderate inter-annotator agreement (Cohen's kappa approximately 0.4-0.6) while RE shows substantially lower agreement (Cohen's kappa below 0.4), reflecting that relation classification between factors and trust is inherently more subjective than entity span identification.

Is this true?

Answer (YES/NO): NO